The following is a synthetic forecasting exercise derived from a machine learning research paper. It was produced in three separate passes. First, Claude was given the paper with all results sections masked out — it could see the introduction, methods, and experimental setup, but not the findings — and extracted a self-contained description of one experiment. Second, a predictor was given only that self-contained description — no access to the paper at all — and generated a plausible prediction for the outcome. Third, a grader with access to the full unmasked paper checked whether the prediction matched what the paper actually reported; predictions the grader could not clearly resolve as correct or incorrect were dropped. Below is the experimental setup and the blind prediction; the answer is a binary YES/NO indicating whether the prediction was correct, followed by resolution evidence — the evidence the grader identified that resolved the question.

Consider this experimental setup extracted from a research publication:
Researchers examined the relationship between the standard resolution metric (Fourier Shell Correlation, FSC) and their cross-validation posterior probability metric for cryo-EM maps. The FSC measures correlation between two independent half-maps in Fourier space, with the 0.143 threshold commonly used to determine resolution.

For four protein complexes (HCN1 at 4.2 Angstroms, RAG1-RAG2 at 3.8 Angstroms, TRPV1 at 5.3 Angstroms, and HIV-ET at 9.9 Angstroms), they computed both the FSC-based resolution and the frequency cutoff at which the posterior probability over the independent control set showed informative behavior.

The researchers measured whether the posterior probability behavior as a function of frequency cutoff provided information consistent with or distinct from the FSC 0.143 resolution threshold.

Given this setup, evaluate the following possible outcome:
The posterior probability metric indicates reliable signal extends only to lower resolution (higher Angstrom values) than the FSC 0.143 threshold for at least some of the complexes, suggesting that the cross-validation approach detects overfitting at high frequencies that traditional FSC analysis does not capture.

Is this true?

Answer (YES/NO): NO